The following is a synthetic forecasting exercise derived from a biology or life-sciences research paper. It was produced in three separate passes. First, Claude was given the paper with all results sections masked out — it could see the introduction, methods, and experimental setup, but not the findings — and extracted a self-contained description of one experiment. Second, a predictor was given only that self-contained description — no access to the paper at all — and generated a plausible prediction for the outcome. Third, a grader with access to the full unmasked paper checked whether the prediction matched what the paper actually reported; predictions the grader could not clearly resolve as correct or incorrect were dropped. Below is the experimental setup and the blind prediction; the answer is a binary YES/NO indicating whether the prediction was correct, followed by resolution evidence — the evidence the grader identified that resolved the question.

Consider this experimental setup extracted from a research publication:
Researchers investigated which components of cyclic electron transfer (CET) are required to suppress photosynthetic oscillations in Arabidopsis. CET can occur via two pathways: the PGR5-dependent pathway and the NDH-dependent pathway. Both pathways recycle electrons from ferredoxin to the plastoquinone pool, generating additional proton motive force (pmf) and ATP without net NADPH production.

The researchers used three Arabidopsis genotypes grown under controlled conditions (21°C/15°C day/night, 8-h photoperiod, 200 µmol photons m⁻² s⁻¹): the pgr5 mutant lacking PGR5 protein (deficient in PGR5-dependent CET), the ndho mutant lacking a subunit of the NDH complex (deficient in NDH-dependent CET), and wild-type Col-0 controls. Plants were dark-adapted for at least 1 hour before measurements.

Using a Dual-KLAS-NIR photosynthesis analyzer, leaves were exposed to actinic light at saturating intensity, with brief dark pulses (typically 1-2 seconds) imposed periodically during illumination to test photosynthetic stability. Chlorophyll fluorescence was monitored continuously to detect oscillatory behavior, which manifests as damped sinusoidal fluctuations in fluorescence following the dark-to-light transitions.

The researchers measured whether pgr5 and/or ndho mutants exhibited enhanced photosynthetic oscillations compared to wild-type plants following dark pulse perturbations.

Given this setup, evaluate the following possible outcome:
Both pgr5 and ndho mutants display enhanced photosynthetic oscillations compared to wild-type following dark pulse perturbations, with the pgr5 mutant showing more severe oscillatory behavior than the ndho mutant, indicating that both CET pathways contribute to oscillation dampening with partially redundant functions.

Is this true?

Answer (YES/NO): NO